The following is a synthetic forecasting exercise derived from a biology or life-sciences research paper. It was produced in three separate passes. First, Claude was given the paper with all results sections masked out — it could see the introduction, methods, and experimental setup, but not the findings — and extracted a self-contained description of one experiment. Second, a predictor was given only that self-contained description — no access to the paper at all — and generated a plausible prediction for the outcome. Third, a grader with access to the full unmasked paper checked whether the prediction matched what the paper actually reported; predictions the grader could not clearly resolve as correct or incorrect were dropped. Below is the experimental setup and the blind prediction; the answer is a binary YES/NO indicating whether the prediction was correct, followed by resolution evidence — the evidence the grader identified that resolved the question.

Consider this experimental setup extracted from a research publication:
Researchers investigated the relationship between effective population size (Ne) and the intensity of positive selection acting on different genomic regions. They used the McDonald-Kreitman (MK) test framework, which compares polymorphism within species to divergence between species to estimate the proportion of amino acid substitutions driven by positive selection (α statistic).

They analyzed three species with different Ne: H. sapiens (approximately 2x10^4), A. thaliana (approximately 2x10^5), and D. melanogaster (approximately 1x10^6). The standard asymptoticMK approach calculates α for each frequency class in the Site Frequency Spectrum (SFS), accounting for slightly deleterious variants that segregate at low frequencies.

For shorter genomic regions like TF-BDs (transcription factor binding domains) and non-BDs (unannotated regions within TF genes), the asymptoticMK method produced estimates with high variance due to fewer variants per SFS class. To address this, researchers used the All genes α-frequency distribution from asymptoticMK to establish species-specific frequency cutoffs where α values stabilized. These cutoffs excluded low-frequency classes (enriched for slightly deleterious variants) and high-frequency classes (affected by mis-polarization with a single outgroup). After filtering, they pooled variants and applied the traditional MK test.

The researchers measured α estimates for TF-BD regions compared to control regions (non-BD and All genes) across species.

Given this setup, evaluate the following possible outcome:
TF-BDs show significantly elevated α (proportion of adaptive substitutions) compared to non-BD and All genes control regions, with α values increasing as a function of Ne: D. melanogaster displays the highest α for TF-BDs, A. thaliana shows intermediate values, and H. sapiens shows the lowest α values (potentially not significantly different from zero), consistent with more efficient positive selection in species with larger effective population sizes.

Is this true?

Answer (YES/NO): NO